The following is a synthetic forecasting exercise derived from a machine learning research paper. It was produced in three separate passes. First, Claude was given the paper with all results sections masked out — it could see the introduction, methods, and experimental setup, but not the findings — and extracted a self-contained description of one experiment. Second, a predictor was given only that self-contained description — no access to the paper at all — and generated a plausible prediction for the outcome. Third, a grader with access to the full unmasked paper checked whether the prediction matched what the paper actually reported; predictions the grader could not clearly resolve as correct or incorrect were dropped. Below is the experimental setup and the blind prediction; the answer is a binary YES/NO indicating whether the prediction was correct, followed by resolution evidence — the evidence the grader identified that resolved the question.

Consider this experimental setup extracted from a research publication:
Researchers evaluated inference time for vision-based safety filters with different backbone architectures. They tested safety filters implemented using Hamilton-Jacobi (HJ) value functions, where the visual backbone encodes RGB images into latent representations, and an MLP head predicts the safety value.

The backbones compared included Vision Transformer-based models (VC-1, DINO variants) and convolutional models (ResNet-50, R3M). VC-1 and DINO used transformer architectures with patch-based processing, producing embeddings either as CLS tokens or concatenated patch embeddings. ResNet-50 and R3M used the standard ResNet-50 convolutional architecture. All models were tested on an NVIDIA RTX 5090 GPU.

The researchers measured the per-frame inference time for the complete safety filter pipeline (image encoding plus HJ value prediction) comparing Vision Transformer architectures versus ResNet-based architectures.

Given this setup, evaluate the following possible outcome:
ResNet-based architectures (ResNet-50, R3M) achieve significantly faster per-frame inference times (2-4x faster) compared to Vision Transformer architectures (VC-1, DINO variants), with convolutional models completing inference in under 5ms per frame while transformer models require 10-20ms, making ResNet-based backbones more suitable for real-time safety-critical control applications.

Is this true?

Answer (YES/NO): NO